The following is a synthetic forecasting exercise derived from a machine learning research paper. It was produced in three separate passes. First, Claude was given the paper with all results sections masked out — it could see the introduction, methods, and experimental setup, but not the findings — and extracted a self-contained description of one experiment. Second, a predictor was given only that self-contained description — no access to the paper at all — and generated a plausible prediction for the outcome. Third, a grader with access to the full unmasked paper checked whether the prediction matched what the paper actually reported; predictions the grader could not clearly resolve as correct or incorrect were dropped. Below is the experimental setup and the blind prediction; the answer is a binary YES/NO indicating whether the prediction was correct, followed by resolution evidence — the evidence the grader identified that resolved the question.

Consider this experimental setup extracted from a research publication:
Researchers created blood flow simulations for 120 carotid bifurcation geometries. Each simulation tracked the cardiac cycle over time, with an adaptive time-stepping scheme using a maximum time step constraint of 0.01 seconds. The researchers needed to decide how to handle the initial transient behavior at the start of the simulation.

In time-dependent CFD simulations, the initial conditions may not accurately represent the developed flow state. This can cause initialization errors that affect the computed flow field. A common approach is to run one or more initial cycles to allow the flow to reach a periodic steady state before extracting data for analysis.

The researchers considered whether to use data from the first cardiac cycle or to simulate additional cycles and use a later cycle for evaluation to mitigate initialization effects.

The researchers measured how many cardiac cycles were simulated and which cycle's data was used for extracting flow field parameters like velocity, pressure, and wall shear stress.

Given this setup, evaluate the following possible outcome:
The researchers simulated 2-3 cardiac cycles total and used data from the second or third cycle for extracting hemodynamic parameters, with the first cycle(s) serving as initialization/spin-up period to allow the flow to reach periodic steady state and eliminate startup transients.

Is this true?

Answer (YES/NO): YES